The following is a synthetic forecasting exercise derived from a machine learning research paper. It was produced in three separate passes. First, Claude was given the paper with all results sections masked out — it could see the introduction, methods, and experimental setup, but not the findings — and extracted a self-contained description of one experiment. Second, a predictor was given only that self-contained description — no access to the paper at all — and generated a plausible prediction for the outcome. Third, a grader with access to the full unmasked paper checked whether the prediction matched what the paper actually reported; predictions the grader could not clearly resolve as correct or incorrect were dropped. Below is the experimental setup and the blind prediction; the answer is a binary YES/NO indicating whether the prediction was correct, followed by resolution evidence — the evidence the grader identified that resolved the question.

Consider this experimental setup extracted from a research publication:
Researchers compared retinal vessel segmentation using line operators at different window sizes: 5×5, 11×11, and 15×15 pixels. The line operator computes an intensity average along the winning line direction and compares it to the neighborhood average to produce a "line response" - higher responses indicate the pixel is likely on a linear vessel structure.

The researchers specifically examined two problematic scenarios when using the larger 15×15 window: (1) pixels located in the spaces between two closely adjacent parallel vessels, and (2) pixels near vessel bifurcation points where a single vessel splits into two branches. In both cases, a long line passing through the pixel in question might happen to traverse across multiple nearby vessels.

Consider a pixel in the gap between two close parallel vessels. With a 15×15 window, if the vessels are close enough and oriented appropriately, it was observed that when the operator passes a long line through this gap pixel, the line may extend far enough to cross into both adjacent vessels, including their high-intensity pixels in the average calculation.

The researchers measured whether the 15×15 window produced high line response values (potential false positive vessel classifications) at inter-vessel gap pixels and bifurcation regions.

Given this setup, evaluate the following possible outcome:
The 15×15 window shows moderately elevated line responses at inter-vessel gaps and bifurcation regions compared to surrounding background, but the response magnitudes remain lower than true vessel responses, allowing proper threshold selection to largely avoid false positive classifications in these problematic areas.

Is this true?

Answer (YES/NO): NO